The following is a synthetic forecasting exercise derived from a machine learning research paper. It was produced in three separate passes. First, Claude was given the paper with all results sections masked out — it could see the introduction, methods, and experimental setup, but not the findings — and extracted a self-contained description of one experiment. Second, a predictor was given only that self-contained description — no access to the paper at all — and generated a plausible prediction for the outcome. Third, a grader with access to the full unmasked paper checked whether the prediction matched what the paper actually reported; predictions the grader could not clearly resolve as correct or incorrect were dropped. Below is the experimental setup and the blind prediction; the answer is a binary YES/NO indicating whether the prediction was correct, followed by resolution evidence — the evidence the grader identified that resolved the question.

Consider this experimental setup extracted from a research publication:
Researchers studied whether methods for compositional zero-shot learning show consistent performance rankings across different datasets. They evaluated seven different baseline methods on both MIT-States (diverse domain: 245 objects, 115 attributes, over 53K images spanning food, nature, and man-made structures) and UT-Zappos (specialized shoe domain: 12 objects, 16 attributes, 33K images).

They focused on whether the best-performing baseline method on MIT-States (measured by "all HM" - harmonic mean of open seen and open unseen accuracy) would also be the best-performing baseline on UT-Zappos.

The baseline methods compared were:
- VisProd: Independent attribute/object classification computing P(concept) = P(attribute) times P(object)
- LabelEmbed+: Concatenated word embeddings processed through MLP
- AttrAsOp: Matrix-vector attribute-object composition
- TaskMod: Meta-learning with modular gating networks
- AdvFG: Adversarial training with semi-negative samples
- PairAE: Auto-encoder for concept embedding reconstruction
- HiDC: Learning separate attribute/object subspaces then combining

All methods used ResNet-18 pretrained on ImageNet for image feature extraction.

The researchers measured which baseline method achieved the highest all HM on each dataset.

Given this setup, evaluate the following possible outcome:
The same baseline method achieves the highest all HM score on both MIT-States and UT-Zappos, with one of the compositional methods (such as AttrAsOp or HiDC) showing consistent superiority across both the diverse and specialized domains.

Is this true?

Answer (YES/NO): NO